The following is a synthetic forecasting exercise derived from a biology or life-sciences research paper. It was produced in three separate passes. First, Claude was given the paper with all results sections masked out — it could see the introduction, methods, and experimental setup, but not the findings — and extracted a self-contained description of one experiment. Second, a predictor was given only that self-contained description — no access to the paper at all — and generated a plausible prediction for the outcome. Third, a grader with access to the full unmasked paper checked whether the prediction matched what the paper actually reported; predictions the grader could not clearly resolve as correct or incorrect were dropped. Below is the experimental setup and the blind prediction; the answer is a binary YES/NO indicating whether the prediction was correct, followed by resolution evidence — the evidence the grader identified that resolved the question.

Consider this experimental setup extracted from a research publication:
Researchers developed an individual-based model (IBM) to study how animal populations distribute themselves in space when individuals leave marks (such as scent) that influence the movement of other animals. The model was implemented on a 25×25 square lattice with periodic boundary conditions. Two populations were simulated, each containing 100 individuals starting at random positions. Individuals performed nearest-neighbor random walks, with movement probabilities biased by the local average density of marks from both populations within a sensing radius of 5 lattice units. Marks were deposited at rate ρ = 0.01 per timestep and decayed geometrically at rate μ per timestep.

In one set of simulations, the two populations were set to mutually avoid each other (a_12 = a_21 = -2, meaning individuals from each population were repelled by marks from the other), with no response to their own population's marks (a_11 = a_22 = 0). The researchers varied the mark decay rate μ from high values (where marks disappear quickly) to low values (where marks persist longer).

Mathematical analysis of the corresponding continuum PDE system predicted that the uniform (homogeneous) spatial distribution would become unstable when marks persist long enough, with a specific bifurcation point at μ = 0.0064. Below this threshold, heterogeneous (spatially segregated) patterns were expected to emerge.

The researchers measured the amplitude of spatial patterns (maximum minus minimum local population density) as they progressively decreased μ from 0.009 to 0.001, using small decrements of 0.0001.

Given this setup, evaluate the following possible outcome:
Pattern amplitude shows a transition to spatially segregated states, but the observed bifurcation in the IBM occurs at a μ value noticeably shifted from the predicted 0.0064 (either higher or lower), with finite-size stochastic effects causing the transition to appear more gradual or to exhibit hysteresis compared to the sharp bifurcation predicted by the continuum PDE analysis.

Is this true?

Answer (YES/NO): NO